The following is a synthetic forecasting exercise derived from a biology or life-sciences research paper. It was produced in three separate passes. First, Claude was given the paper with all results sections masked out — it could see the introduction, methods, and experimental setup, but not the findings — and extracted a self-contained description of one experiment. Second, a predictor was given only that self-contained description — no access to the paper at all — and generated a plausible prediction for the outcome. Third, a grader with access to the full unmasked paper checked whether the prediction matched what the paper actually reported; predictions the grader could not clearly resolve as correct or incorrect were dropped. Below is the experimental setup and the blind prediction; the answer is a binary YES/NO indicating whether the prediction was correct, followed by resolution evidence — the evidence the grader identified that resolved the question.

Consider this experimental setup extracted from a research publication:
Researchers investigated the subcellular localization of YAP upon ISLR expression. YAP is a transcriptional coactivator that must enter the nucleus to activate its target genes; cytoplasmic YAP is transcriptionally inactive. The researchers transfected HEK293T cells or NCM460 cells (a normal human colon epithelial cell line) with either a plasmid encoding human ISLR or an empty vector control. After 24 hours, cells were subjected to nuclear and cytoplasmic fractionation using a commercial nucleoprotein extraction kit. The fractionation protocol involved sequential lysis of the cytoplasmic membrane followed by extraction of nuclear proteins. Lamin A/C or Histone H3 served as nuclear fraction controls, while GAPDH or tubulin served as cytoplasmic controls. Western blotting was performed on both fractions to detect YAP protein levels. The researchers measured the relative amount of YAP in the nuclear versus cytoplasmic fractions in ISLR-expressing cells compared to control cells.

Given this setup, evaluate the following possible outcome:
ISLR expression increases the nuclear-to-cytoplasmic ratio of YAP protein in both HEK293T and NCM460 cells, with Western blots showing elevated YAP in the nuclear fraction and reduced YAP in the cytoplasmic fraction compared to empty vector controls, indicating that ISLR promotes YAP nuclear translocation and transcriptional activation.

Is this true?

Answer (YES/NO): YES